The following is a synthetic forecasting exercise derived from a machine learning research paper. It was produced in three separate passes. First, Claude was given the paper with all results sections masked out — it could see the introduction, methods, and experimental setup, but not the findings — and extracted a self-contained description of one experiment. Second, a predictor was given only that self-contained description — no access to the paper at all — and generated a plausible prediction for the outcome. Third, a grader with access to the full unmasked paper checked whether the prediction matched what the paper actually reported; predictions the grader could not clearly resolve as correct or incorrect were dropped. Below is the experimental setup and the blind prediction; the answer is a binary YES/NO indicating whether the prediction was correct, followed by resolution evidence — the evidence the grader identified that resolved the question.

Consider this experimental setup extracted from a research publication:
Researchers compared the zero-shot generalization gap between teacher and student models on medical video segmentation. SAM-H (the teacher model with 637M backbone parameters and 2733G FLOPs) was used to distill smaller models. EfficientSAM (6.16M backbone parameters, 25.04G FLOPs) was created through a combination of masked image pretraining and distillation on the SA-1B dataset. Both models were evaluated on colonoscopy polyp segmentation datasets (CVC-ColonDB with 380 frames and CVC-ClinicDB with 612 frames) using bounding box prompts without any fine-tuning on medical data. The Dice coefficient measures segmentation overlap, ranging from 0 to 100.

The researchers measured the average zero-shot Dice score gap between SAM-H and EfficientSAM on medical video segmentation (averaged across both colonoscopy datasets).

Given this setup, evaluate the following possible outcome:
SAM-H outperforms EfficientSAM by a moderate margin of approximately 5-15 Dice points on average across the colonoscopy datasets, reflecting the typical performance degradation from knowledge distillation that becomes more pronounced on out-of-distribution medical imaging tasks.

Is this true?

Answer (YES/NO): YES